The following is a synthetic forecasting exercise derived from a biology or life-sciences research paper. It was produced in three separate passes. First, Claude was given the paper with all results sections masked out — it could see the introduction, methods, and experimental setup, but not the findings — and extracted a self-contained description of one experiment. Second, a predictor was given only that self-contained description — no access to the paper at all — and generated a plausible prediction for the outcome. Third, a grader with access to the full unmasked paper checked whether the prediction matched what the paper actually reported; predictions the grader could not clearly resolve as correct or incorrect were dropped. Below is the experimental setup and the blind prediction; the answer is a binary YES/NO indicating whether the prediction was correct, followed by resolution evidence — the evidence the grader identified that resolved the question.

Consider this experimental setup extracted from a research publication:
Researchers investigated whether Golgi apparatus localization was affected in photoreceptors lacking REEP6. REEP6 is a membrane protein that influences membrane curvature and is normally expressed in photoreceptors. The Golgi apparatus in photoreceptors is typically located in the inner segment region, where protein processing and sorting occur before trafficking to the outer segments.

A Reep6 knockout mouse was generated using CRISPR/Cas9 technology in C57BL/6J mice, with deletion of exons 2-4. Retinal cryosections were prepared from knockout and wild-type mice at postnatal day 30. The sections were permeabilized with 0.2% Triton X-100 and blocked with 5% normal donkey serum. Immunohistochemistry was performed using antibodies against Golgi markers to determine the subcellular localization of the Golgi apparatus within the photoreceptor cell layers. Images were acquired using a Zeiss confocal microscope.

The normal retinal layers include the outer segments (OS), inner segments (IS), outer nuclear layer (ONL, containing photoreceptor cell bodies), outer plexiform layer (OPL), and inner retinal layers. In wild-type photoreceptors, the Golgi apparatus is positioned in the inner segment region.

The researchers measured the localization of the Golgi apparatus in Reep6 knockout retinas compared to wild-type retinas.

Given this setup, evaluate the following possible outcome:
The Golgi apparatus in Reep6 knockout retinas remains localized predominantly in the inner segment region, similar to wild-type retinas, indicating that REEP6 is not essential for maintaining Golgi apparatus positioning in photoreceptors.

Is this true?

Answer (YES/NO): NO